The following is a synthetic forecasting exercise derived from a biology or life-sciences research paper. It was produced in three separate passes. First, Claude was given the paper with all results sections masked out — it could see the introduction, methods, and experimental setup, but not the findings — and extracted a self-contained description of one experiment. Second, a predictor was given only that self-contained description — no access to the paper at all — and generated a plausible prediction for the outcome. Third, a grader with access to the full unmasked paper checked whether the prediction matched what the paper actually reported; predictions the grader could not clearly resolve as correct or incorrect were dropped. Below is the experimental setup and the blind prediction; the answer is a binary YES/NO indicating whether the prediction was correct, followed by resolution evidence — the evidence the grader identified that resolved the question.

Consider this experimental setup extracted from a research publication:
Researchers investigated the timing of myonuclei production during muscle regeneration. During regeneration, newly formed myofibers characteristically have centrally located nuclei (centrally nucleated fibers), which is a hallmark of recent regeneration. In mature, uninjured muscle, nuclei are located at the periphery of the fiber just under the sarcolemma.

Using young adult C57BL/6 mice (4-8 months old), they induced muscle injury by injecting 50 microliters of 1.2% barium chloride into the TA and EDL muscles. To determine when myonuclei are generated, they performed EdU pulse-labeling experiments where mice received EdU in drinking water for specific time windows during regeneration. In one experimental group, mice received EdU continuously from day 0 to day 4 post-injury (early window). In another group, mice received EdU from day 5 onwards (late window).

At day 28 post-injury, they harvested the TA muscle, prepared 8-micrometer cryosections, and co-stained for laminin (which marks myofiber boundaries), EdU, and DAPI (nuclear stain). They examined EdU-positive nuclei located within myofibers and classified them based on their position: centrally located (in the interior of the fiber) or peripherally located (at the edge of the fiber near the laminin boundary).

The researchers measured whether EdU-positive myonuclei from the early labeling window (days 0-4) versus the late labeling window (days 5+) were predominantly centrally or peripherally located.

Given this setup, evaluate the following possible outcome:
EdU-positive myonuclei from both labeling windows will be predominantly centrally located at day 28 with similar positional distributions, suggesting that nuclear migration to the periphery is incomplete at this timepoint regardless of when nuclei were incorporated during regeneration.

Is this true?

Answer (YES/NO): NO